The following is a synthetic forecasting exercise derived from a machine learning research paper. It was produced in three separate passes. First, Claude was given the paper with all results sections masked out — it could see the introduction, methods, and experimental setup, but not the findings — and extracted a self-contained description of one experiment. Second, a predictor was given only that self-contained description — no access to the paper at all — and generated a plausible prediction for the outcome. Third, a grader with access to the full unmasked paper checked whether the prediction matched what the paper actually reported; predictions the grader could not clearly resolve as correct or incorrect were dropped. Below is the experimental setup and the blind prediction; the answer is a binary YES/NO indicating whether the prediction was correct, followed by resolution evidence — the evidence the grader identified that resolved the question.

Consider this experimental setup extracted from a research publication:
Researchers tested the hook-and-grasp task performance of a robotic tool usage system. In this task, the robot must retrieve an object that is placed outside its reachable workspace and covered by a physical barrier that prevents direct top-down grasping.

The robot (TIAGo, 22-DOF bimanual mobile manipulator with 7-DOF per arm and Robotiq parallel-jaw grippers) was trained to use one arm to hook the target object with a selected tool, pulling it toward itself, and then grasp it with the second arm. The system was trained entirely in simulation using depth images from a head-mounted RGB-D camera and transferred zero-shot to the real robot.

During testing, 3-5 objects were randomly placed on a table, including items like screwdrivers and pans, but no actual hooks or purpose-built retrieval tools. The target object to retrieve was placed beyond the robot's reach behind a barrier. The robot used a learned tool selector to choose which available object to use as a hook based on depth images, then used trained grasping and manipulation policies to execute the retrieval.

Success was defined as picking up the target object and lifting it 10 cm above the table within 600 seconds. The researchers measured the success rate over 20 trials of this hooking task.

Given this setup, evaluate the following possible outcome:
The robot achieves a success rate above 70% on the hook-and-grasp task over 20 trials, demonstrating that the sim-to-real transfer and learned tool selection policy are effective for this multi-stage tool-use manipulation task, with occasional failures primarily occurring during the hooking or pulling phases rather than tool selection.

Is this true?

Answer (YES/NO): YES